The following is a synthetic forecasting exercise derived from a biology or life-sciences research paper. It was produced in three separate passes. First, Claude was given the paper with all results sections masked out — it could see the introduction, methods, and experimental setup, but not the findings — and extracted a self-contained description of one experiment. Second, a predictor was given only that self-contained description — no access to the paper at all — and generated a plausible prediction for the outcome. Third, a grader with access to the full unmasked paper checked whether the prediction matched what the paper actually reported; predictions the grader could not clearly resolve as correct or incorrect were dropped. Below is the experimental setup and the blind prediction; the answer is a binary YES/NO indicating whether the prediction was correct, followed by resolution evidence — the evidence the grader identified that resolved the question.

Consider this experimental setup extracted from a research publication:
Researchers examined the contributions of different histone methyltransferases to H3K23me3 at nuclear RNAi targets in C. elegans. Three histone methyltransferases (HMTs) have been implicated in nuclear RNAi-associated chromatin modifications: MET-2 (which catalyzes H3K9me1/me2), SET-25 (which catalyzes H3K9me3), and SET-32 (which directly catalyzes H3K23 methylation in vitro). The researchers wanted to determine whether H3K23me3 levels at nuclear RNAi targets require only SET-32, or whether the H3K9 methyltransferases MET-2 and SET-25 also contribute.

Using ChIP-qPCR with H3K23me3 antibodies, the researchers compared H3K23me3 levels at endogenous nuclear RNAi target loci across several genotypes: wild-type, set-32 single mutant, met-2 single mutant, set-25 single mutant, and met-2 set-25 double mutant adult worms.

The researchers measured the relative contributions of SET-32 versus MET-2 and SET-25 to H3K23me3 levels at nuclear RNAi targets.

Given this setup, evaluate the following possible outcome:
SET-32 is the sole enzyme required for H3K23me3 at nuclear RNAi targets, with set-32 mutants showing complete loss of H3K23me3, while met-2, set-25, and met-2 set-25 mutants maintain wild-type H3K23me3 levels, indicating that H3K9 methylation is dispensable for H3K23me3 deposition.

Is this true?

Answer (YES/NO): NO